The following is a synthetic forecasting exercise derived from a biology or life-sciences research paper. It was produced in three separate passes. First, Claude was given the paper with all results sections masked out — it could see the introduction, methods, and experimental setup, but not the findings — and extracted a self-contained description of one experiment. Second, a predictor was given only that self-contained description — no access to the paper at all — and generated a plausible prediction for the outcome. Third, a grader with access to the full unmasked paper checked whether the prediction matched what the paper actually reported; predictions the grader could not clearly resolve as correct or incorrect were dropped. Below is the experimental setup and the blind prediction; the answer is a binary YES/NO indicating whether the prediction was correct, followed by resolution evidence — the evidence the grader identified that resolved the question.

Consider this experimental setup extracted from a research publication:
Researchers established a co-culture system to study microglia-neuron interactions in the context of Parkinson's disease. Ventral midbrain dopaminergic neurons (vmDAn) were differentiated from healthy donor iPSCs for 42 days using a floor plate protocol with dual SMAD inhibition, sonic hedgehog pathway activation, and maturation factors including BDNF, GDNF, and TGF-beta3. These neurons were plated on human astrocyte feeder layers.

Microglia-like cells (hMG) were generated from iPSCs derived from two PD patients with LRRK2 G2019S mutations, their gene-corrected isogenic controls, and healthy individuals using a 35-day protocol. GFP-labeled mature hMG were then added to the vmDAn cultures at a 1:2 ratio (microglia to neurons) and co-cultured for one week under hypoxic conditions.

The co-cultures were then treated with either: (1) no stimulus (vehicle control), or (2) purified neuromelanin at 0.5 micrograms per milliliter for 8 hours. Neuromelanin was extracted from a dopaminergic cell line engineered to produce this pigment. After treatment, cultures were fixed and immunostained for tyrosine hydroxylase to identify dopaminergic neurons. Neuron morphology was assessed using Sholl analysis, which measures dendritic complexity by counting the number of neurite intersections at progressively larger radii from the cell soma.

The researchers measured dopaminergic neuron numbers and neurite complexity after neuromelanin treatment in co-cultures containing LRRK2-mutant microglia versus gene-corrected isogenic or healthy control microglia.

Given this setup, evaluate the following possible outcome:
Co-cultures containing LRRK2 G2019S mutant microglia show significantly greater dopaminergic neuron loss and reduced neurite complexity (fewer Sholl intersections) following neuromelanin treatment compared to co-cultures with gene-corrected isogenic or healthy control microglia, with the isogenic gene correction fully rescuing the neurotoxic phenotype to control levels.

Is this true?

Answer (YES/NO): YES